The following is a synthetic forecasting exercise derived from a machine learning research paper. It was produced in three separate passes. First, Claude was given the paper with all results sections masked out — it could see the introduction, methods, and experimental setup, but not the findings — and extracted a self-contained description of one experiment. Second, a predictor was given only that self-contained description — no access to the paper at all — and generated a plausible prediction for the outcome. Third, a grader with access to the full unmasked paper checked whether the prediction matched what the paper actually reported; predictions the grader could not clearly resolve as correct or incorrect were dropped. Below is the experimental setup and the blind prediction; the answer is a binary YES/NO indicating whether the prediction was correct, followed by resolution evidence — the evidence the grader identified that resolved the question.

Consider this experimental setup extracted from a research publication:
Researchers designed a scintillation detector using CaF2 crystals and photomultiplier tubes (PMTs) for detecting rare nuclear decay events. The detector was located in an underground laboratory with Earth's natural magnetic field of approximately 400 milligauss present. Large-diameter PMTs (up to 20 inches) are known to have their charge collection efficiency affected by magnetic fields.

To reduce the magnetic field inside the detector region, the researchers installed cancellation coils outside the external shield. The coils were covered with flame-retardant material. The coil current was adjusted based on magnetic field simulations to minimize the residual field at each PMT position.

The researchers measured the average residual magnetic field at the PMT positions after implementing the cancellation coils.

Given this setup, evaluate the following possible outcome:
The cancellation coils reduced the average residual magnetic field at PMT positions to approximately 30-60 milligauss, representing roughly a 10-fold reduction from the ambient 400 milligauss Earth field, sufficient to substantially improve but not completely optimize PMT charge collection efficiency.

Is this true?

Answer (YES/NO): NO